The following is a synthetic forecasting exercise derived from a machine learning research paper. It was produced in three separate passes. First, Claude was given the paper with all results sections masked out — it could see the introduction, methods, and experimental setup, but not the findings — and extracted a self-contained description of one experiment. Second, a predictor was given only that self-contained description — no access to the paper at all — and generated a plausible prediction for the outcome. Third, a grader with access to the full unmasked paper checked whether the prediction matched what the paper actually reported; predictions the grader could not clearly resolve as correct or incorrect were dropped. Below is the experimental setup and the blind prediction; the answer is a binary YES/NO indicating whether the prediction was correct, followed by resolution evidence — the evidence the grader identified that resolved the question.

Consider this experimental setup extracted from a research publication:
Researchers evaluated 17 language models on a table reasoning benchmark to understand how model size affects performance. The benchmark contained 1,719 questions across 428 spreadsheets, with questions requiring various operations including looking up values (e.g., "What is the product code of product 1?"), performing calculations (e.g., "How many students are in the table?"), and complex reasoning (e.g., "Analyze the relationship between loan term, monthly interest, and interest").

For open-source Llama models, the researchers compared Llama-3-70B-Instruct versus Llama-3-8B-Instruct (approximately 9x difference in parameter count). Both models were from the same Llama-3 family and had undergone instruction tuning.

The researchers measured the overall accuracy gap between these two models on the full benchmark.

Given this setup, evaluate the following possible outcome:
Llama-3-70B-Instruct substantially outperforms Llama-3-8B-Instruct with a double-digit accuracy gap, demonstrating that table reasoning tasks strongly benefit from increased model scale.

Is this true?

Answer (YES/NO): YES